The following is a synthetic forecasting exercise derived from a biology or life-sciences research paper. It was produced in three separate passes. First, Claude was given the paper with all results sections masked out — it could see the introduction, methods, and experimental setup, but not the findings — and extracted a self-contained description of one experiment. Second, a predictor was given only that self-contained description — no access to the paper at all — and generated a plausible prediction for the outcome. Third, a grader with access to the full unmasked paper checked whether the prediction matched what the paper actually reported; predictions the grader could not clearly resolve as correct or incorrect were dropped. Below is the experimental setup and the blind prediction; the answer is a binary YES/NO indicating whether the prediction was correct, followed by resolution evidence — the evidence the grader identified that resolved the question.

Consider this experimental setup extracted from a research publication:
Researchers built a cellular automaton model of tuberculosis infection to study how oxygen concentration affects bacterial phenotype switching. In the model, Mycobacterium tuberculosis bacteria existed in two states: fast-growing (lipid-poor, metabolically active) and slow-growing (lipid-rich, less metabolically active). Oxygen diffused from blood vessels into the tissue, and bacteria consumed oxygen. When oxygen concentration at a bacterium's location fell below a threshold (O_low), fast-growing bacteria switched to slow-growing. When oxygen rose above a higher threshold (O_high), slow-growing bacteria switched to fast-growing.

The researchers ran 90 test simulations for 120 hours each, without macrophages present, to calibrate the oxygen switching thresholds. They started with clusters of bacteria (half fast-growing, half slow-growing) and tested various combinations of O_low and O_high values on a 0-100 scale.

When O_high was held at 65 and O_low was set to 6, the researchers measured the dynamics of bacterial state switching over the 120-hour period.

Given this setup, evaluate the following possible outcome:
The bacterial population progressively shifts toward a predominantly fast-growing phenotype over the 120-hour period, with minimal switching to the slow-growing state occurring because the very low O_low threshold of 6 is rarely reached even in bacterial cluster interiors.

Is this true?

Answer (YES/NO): NO